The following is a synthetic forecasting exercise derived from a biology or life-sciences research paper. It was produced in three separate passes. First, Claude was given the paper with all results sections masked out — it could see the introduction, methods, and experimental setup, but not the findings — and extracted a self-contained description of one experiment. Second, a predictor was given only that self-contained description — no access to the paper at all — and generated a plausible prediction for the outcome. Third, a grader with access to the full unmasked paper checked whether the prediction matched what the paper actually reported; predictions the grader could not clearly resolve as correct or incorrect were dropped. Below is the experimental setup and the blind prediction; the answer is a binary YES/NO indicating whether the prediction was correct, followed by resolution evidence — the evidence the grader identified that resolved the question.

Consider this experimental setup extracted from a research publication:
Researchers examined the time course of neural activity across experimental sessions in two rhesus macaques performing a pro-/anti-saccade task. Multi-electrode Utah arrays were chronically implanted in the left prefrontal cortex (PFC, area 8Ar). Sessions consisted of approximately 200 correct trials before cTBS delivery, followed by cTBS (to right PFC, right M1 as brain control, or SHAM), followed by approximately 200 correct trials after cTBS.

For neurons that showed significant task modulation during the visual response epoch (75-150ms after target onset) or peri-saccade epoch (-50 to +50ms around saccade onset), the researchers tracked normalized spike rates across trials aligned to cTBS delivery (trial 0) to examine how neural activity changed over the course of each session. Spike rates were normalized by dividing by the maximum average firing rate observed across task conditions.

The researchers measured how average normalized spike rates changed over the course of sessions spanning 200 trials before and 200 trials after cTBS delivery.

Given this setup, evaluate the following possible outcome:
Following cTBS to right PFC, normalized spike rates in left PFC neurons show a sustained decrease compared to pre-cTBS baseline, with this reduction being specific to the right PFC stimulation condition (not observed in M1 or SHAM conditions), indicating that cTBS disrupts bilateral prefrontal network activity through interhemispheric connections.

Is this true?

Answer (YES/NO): NO